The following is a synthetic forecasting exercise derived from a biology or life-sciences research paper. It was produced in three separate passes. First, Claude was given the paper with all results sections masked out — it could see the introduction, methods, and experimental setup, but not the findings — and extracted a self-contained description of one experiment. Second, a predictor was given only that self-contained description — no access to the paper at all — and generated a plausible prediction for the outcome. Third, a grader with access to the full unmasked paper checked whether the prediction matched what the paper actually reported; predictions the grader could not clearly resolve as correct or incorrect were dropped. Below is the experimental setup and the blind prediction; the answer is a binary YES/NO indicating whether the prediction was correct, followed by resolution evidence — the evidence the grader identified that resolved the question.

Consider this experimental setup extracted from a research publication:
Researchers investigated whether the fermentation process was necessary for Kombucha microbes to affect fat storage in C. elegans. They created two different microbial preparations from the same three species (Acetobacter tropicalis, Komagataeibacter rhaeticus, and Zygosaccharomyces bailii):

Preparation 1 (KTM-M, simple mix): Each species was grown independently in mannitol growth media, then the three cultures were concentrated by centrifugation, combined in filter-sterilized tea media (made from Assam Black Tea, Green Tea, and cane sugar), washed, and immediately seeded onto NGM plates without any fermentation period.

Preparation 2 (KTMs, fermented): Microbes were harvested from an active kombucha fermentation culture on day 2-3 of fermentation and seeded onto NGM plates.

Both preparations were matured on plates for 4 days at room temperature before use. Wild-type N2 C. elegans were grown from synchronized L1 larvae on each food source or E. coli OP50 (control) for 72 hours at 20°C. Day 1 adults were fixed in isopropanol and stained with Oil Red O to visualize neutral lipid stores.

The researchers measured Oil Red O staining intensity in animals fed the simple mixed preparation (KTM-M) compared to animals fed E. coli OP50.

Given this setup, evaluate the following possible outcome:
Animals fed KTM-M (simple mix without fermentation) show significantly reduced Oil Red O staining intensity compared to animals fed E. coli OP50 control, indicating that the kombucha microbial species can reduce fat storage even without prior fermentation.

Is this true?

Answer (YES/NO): NO